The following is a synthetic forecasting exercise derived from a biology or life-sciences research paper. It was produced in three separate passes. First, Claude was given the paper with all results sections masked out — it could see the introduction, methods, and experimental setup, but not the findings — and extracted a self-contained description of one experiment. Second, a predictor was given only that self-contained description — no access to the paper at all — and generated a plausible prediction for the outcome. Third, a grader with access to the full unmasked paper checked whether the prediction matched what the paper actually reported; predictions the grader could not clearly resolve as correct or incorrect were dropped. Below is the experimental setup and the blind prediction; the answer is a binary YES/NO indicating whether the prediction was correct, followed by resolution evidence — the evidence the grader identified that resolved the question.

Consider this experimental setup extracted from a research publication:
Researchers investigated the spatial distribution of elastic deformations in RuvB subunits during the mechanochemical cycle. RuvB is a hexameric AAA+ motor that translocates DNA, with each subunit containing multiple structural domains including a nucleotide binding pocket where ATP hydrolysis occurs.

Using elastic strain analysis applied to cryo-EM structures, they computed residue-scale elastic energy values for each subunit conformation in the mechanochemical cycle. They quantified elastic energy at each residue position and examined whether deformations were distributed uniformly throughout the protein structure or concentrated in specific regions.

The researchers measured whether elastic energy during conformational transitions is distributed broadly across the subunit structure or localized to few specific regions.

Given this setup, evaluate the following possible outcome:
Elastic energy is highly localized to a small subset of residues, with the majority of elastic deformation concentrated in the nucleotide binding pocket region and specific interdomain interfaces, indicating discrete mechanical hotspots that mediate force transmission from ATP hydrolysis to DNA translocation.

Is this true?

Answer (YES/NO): NO